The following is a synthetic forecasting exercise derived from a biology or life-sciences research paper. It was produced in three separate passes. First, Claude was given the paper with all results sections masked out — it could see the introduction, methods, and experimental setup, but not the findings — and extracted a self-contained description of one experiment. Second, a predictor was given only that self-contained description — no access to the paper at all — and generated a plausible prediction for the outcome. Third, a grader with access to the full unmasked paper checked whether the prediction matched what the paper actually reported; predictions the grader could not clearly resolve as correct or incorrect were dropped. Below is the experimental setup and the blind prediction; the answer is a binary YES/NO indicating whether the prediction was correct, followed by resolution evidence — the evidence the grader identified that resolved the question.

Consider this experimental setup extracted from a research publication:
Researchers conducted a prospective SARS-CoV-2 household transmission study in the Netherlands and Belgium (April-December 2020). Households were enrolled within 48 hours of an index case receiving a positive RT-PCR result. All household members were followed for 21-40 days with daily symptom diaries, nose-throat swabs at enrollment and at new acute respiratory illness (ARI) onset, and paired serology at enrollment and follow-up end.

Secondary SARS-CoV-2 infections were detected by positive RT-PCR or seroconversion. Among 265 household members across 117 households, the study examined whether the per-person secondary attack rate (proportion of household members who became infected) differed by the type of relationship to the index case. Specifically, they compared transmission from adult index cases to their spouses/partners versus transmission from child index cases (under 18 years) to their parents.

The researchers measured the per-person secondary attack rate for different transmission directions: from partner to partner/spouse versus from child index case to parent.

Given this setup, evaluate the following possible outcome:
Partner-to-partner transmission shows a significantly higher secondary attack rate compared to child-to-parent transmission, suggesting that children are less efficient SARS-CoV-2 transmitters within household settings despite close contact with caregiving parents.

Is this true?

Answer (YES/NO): YES